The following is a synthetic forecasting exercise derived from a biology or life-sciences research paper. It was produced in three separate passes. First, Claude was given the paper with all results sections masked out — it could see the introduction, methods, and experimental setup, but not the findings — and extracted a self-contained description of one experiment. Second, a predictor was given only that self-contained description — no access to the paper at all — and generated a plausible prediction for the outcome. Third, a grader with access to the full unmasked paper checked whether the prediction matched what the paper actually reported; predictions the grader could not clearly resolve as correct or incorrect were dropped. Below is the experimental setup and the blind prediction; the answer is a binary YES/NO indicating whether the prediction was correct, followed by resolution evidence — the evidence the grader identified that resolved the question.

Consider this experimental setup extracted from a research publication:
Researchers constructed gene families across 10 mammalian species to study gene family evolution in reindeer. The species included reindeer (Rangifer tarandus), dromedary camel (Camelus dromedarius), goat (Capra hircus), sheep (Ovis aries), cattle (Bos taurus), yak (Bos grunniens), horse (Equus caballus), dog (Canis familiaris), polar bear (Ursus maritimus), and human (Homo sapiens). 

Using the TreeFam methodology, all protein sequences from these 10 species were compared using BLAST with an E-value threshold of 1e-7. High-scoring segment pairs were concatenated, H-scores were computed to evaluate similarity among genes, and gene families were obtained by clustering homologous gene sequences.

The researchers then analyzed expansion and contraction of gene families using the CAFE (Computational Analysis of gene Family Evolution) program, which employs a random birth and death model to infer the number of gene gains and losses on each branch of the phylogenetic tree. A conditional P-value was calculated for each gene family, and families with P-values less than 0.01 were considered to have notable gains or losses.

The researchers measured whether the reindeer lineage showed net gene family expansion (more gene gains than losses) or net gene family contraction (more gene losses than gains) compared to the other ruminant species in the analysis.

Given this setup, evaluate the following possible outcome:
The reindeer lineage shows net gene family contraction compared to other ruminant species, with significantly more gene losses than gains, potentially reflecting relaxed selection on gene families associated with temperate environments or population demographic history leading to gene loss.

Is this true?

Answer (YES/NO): NO